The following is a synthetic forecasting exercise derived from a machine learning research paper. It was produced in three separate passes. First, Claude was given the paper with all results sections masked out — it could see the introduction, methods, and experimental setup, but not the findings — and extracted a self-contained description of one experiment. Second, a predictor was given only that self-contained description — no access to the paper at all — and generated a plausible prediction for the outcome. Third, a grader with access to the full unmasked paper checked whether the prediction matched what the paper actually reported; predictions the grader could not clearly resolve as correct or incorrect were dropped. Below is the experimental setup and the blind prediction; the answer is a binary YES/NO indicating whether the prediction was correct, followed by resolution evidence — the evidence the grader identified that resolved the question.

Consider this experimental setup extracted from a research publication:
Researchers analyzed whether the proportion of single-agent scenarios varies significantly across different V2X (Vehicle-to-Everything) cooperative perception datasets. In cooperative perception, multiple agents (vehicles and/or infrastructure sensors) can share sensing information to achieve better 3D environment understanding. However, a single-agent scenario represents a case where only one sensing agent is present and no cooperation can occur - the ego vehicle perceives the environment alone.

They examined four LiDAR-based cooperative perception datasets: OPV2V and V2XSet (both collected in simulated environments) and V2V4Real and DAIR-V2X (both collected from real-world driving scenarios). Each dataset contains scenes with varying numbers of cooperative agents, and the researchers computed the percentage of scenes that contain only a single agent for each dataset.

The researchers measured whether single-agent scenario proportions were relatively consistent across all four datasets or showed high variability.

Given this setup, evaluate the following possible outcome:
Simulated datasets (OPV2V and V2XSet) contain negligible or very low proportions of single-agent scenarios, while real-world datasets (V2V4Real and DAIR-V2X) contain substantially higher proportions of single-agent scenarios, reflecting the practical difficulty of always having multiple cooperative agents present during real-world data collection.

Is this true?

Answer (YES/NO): NO